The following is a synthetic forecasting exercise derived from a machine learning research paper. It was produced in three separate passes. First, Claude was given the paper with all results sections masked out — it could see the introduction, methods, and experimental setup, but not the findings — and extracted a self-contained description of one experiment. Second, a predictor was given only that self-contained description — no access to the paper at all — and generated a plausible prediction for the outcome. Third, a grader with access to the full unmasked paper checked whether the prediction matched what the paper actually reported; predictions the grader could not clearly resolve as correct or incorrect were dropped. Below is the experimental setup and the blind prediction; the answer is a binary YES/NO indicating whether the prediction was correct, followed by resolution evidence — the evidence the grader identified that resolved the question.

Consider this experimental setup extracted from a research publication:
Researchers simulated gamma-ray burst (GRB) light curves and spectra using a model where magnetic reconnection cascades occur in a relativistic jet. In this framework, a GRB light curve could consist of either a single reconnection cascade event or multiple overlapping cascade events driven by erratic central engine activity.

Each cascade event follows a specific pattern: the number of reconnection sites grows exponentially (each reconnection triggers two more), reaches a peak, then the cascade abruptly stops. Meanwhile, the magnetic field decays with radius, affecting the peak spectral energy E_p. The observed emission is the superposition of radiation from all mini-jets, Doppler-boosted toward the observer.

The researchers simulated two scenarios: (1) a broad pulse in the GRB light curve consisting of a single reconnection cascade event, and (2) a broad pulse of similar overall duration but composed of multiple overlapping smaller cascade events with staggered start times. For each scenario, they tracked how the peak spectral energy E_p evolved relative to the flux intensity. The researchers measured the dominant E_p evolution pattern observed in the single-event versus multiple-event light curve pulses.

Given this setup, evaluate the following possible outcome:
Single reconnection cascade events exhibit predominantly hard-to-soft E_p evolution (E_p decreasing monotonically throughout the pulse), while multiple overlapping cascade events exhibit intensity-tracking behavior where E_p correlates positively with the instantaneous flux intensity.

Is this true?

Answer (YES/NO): YES